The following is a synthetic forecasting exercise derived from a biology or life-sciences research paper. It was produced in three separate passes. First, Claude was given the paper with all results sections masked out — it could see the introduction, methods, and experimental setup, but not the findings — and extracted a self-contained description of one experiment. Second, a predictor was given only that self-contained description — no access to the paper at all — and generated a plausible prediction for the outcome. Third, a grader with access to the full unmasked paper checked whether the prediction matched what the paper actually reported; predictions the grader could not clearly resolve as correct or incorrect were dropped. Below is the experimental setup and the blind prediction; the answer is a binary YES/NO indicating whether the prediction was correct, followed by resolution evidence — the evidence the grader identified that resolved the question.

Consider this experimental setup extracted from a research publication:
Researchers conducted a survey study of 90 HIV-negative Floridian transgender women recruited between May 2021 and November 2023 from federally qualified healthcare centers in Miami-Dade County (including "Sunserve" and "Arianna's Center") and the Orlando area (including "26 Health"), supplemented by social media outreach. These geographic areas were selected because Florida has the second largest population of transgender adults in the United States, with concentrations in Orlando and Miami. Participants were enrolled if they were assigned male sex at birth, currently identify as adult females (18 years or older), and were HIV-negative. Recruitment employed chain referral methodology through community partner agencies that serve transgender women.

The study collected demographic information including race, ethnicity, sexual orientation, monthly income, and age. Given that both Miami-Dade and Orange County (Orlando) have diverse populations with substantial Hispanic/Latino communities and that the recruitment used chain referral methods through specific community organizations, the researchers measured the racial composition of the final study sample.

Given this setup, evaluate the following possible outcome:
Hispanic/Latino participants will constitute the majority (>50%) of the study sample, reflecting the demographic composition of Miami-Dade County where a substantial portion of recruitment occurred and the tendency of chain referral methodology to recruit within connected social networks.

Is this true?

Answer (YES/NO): NO